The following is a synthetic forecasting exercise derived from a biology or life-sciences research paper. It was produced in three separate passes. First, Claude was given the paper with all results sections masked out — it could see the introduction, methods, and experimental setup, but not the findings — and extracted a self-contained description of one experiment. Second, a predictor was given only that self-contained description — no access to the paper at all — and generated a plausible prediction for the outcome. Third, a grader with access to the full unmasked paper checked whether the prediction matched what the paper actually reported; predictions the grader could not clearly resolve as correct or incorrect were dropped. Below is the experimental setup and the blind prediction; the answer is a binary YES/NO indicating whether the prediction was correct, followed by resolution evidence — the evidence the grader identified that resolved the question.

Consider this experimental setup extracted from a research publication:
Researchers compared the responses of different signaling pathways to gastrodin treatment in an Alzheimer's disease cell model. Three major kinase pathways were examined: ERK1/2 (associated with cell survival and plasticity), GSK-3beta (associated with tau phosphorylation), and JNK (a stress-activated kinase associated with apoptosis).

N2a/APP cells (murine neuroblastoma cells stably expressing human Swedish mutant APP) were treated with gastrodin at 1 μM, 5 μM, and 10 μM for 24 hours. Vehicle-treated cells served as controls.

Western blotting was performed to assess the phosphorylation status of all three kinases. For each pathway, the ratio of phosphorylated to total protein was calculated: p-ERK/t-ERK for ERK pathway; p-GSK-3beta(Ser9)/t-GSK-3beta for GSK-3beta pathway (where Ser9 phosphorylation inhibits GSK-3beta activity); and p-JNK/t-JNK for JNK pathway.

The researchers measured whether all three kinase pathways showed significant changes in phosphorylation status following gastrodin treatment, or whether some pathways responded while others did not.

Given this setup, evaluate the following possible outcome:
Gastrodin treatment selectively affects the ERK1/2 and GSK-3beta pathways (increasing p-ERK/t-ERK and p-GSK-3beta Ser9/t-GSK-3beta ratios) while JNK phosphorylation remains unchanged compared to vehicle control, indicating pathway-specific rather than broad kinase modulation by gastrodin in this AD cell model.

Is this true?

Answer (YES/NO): NO